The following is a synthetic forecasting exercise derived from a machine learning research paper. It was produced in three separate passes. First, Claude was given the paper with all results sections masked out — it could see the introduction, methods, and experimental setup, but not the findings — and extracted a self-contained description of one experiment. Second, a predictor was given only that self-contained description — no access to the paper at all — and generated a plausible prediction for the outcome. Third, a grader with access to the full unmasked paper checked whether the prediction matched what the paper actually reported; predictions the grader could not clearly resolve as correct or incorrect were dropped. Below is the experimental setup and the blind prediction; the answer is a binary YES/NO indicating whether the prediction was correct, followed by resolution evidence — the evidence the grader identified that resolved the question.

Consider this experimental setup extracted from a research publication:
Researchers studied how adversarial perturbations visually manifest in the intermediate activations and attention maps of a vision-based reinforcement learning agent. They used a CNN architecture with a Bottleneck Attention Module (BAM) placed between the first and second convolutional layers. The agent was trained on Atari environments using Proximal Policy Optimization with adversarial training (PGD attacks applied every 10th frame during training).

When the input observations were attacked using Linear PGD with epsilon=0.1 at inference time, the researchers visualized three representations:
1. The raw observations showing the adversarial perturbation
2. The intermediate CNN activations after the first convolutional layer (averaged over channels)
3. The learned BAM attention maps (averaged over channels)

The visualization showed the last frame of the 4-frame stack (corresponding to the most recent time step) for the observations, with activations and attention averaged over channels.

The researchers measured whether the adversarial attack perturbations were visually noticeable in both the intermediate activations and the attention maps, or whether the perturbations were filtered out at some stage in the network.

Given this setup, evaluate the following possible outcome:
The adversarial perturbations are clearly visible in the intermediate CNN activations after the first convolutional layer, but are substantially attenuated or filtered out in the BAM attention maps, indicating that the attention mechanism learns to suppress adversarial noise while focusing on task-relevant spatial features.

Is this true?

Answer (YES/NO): NO